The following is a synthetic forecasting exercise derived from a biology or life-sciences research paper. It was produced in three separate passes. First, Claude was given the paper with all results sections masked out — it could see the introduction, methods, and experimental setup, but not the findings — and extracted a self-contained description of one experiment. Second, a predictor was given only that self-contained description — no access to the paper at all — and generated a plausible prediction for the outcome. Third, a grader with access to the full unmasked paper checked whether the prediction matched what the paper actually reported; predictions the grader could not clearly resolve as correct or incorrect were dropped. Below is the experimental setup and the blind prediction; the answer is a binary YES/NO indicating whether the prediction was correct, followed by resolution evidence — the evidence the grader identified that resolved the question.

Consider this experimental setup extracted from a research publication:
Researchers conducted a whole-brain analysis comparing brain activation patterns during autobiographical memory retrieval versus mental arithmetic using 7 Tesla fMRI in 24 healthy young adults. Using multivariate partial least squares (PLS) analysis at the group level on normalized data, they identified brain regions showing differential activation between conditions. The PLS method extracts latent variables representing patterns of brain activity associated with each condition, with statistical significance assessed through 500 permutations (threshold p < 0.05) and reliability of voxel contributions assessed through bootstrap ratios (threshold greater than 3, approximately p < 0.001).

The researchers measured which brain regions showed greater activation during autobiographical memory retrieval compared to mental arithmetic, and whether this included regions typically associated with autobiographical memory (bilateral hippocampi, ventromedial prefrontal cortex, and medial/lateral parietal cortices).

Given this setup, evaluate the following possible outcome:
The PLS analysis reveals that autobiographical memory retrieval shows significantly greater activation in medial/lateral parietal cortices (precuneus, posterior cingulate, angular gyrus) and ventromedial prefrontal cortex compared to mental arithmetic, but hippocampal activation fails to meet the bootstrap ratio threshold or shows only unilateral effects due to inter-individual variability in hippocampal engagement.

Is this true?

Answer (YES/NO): NO